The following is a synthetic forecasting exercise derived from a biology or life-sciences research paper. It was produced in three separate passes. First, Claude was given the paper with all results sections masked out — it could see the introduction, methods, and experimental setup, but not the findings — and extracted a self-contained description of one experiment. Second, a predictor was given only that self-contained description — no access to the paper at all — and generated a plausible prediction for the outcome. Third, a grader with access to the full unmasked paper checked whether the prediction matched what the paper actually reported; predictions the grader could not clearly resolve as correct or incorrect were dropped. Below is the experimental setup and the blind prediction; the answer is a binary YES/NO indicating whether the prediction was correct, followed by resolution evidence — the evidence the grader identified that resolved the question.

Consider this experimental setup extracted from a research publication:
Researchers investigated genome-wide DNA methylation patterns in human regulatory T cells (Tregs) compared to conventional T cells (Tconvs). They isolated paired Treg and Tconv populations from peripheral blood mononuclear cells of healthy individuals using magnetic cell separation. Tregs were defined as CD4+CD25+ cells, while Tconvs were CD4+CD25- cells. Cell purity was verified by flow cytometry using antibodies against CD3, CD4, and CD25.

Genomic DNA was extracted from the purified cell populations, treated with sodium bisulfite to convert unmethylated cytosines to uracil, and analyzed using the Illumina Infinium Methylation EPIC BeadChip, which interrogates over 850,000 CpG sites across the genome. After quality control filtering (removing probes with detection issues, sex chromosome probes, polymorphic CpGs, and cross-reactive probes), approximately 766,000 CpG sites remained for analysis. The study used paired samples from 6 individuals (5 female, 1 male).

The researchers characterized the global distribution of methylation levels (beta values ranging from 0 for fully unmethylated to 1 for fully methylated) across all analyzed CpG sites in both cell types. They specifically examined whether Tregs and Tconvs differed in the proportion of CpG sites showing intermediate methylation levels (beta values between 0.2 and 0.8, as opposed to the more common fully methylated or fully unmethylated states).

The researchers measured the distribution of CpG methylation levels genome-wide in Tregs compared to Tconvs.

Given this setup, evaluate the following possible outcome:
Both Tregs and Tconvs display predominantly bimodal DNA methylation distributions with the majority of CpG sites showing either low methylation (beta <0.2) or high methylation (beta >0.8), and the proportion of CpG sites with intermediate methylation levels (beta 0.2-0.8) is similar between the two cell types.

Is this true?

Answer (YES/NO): NO